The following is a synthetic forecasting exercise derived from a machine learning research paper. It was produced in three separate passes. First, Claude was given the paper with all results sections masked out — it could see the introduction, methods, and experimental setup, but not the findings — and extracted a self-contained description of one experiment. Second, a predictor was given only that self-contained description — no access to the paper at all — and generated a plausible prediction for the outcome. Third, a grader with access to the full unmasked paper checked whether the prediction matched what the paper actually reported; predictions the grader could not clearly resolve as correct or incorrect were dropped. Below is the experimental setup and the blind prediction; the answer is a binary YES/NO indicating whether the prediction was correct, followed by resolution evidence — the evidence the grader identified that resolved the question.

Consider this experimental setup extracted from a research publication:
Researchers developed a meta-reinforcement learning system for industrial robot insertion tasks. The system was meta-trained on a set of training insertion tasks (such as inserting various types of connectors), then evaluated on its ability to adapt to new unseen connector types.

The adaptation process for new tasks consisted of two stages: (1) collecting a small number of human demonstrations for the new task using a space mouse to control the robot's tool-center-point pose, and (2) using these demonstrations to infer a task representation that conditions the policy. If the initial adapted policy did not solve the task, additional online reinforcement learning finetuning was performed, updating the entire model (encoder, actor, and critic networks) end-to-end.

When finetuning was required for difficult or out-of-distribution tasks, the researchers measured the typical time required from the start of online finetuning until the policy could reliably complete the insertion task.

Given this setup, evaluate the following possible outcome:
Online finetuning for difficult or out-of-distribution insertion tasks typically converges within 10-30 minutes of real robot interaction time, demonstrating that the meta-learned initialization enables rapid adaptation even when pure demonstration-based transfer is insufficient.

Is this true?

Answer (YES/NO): YES